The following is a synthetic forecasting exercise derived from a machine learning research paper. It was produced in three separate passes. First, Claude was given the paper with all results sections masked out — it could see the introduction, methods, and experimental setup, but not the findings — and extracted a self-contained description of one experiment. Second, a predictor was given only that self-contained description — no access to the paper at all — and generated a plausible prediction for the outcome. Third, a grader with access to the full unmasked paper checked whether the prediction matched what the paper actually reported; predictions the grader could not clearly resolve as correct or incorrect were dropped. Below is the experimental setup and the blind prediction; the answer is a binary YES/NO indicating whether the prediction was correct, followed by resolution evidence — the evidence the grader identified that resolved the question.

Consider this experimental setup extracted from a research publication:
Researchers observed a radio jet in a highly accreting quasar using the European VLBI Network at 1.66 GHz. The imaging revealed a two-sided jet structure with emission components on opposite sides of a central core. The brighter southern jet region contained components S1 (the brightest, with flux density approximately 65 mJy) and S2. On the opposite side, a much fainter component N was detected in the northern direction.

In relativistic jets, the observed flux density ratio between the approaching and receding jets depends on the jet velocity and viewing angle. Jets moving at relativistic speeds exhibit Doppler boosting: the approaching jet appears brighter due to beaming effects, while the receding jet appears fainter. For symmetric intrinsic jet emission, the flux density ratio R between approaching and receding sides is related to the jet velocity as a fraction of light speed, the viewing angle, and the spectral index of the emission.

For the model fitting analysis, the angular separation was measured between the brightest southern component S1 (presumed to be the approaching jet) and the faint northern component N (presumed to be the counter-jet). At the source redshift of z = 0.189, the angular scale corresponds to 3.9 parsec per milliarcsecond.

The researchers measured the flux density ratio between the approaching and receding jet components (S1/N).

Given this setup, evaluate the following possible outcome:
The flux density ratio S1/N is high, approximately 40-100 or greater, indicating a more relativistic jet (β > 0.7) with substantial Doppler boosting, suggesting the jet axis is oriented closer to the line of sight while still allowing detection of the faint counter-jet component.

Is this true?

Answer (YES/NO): NO